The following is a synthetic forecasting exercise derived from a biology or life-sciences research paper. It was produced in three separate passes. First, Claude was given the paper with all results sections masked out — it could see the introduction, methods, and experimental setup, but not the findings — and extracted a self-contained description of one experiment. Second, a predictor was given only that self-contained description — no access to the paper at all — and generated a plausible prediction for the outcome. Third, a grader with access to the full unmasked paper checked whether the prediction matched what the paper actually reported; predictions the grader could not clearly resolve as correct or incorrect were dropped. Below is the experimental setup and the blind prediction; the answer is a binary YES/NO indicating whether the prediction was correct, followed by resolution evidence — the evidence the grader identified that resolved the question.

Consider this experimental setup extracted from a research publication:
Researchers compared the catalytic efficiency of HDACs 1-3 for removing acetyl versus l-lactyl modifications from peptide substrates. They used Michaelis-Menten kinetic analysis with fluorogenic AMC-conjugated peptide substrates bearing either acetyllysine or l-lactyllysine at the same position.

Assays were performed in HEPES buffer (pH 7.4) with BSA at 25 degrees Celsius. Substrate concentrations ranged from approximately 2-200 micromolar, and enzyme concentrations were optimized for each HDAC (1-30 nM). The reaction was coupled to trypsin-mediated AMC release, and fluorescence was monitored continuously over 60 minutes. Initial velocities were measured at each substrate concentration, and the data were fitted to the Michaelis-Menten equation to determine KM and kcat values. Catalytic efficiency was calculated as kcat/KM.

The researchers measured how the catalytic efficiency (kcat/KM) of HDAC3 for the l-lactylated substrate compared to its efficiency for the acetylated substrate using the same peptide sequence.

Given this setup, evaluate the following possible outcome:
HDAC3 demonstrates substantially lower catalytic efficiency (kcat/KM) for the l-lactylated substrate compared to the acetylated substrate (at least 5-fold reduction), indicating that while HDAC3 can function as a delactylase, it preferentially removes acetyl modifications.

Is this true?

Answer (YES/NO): YES